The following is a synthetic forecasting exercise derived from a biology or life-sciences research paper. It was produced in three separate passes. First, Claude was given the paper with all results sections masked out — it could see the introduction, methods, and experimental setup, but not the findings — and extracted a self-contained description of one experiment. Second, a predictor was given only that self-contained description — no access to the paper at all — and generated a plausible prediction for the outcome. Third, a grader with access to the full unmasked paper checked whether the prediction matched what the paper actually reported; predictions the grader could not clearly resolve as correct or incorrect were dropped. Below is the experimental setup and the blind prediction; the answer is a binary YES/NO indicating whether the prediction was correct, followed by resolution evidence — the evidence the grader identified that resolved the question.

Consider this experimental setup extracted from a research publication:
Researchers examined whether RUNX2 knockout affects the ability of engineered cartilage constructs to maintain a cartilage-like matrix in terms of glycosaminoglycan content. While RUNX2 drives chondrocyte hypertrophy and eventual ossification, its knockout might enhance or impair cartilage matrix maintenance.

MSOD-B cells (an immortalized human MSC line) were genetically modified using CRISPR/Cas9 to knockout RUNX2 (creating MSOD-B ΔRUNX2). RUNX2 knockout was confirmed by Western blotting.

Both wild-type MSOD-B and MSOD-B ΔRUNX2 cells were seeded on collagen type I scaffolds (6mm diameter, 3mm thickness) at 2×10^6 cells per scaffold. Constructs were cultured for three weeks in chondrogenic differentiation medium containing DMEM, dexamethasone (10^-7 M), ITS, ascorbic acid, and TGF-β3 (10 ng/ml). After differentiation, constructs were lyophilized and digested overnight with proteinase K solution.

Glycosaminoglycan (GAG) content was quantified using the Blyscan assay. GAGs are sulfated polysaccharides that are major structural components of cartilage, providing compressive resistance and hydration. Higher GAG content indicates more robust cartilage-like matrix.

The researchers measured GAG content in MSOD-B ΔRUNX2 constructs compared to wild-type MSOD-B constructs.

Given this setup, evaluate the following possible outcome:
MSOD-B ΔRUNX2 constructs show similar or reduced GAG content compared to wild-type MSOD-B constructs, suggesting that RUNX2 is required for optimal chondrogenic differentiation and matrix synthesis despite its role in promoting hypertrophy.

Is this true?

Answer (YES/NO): NO